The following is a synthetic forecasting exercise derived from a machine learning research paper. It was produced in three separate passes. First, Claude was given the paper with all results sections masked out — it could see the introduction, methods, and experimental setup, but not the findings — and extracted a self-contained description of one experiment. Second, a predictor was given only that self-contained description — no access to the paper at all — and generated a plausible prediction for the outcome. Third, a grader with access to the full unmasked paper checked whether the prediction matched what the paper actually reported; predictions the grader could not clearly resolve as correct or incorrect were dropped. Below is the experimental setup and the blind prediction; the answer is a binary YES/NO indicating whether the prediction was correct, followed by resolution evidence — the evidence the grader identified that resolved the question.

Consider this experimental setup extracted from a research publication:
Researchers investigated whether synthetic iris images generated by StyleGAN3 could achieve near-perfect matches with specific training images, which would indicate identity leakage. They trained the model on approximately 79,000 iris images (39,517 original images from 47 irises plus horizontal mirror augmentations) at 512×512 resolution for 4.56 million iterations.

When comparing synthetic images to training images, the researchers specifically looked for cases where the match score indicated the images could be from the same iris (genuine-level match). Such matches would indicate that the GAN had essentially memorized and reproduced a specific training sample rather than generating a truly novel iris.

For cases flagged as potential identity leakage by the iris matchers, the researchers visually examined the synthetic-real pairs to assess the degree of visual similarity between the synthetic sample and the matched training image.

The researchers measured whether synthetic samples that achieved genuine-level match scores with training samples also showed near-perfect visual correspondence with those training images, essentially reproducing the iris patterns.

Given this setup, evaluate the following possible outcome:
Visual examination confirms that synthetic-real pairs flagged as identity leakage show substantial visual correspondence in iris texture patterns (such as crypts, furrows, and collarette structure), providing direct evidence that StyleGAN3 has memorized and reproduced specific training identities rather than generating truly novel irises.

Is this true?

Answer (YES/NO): YES